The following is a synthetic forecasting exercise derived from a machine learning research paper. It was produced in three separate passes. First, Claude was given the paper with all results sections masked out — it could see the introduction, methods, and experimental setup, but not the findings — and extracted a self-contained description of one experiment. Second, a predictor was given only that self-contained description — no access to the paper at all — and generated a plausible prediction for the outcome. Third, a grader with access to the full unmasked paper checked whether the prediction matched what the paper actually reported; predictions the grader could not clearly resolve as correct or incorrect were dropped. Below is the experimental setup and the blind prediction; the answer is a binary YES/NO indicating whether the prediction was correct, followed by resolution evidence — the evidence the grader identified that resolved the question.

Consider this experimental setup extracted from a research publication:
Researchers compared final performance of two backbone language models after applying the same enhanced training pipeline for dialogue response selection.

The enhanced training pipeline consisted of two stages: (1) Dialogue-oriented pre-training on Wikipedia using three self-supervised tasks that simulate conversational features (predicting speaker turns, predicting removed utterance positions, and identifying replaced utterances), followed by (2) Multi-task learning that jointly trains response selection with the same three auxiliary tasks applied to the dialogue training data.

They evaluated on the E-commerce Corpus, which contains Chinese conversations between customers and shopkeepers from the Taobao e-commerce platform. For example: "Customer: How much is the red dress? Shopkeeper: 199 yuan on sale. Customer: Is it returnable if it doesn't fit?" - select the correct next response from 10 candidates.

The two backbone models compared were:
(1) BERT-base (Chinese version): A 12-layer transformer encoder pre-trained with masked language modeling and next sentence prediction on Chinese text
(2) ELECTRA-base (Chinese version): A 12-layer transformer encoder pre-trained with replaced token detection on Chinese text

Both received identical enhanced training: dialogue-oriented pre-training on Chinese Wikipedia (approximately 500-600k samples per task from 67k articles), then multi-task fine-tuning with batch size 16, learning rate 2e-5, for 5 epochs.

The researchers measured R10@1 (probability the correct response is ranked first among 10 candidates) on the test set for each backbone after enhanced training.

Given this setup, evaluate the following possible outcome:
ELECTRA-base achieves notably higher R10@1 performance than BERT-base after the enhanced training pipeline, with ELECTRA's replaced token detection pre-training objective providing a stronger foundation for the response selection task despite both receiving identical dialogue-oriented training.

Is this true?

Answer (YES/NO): NO